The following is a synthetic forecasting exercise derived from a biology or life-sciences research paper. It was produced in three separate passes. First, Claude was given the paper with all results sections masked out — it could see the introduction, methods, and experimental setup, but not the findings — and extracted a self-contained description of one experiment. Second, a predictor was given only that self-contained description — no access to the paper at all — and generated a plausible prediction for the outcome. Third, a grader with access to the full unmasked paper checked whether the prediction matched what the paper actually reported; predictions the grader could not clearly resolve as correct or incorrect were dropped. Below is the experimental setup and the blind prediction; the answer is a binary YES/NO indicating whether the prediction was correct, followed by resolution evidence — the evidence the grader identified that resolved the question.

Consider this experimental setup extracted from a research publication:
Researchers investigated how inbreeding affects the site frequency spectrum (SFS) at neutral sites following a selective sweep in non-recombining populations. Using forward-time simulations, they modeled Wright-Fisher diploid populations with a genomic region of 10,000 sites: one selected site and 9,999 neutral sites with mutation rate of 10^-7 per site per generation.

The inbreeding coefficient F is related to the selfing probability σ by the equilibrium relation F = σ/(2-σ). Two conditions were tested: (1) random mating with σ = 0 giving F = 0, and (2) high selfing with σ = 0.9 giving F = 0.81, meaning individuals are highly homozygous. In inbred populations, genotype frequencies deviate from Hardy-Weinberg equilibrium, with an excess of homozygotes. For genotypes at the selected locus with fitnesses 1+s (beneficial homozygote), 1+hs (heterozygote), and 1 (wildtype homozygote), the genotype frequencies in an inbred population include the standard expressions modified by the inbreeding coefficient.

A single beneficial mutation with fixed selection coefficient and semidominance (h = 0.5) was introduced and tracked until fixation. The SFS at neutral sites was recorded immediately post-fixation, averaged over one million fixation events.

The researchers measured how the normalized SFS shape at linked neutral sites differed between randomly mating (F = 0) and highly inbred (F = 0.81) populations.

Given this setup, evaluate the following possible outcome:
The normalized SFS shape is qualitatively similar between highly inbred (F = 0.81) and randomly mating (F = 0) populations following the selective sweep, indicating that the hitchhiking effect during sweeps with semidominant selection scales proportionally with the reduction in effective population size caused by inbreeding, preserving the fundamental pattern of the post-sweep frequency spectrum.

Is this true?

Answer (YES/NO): YES